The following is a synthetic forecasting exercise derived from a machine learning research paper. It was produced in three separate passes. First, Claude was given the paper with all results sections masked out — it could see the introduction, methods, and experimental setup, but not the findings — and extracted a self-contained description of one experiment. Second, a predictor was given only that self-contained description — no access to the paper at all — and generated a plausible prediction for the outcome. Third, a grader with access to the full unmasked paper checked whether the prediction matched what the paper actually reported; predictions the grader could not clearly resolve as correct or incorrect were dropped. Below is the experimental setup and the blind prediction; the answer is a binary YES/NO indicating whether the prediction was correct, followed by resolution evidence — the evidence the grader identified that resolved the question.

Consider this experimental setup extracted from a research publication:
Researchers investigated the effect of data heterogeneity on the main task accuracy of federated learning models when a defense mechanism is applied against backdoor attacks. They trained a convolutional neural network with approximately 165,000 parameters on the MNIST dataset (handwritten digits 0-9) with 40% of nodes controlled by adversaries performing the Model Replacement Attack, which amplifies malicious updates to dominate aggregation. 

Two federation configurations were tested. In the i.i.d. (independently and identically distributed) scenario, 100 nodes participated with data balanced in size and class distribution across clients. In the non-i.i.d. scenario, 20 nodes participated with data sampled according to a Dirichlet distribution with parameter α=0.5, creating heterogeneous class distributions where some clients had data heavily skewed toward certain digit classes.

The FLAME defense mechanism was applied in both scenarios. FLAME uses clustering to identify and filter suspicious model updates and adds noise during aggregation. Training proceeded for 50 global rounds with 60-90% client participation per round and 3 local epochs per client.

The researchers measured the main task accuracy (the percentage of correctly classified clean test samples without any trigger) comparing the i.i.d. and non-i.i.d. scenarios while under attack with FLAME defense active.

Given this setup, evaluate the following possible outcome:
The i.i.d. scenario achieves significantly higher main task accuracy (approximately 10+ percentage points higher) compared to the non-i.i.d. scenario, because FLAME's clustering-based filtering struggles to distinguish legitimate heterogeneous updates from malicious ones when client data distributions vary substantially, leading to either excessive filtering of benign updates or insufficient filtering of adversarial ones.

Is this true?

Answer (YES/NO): NO